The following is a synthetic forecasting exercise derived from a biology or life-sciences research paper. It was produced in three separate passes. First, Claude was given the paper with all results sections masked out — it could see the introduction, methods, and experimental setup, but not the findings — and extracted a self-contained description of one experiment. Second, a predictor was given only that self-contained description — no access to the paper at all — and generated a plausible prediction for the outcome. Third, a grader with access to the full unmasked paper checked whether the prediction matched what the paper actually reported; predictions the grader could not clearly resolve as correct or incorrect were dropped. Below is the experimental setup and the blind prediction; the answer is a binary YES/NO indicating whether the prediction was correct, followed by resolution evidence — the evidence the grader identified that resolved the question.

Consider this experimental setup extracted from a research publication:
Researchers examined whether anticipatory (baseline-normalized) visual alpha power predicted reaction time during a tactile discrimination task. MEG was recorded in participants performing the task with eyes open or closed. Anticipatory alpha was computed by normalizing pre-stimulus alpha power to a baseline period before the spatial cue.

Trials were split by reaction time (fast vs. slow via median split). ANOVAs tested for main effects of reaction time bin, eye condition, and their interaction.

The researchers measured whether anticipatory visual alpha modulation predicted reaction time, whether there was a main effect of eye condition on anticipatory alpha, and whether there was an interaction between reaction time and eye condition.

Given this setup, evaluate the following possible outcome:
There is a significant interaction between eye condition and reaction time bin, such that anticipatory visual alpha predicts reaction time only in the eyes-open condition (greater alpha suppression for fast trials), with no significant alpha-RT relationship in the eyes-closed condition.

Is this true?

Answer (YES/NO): NO